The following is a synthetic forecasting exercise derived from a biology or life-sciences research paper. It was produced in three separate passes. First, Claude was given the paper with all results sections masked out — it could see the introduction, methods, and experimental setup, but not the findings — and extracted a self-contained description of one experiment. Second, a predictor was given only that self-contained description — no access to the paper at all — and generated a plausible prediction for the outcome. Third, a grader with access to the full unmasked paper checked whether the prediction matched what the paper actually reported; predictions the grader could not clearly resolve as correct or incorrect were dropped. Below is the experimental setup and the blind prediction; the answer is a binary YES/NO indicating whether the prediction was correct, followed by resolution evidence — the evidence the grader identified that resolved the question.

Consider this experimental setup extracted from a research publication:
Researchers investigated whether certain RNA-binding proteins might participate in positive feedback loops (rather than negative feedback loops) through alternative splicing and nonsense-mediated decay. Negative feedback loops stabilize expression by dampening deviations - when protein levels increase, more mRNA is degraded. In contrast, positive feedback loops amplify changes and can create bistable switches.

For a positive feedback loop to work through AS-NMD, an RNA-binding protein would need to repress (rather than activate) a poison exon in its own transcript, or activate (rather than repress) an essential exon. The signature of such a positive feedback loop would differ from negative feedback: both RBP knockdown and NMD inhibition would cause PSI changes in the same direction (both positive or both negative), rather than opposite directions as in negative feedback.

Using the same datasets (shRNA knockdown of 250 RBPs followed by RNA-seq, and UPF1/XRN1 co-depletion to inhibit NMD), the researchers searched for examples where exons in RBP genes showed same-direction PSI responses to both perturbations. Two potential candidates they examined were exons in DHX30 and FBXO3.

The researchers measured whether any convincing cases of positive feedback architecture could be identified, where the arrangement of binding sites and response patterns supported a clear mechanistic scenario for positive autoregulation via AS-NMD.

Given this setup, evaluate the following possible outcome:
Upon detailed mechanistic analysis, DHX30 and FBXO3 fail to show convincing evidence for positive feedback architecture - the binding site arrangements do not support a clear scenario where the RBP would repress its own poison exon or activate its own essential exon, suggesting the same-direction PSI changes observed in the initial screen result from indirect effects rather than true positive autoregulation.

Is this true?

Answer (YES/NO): YES